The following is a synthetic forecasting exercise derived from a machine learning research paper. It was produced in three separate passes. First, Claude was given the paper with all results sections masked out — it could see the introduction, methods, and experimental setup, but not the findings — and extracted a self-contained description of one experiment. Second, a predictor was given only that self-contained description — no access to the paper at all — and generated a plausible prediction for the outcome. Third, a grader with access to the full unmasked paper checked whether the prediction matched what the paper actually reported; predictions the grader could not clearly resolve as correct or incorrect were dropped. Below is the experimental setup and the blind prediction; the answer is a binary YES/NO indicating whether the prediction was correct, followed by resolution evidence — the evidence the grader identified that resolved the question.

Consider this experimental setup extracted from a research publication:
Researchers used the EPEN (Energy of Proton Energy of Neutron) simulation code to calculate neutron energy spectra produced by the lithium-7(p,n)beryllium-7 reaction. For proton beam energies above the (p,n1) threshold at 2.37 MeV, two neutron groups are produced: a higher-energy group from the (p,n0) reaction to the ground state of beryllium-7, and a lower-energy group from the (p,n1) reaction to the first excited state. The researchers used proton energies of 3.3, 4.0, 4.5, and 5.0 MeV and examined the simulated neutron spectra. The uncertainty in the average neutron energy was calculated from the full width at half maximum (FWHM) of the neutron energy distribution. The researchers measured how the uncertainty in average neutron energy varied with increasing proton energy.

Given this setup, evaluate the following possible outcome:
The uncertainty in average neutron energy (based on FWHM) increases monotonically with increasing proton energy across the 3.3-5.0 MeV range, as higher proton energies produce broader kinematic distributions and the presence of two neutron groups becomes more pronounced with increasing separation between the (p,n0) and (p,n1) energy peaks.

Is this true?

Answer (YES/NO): YES